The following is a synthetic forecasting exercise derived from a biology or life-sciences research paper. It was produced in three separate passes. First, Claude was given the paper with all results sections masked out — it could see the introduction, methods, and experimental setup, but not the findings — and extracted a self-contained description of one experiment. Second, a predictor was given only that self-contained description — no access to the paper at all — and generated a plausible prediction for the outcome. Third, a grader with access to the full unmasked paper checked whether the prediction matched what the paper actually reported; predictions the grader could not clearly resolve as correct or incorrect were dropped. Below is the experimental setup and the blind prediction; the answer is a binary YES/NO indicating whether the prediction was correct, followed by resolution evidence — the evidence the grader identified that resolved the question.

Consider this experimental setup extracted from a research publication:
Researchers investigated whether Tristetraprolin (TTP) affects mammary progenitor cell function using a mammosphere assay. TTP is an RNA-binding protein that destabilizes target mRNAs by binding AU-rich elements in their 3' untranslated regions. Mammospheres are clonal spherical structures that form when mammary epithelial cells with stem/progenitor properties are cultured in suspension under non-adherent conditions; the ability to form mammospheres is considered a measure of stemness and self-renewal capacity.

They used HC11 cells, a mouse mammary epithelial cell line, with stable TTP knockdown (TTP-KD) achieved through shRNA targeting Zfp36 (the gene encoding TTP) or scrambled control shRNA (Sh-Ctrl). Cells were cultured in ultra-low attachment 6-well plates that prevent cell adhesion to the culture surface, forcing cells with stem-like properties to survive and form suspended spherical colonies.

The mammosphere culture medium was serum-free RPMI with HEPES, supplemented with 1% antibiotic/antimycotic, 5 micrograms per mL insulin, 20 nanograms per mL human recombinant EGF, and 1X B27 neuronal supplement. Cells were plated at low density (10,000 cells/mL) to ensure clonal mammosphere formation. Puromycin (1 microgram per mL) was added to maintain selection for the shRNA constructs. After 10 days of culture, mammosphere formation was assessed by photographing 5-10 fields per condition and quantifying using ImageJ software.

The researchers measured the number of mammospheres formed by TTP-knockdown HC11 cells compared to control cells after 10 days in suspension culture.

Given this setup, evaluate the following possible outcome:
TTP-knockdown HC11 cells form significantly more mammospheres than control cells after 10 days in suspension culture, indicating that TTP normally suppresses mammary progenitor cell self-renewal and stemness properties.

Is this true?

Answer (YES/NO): NO